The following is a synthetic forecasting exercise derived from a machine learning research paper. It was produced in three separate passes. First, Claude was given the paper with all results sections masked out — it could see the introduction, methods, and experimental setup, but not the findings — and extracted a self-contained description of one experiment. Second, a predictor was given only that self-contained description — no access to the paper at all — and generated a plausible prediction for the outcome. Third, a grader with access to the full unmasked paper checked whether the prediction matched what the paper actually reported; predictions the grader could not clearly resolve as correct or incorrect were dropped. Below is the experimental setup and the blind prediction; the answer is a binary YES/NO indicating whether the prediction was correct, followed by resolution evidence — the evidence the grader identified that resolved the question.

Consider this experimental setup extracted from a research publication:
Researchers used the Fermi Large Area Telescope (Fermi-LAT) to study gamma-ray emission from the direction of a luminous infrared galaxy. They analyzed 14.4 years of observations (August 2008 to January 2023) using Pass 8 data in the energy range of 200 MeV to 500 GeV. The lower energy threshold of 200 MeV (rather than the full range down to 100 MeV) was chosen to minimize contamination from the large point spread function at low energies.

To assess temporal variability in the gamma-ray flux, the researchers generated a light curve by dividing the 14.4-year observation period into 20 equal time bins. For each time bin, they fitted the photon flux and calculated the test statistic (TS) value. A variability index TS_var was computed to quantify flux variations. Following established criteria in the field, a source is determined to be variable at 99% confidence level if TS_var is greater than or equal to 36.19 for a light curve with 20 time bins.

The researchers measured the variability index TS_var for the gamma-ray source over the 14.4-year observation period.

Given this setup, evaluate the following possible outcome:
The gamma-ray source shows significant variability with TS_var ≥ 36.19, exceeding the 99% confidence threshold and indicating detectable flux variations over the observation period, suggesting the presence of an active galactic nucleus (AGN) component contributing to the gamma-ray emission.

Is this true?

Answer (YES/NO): NO